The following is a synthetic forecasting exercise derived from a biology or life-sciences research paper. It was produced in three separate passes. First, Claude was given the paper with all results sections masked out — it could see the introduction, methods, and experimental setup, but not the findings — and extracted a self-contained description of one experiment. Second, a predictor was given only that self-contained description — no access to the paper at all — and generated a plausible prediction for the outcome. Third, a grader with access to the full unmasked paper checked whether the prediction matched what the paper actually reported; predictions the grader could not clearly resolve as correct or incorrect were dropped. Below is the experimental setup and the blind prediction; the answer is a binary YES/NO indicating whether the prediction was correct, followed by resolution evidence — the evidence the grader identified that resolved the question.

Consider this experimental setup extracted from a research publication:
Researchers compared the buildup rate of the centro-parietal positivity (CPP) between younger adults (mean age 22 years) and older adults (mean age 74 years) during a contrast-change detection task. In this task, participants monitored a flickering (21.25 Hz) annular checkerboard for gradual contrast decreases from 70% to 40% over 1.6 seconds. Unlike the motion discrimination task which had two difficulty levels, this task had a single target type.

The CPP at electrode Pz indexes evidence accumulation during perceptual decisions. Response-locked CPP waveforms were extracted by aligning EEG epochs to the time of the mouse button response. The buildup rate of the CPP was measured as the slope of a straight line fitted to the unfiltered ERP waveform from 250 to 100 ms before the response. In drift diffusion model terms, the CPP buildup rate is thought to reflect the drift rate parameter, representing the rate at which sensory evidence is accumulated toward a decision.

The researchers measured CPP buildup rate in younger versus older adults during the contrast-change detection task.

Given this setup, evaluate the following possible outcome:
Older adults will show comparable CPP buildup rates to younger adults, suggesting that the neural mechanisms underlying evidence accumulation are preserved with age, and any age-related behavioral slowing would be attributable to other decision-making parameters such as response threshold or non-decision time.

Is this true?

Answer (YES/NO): YES